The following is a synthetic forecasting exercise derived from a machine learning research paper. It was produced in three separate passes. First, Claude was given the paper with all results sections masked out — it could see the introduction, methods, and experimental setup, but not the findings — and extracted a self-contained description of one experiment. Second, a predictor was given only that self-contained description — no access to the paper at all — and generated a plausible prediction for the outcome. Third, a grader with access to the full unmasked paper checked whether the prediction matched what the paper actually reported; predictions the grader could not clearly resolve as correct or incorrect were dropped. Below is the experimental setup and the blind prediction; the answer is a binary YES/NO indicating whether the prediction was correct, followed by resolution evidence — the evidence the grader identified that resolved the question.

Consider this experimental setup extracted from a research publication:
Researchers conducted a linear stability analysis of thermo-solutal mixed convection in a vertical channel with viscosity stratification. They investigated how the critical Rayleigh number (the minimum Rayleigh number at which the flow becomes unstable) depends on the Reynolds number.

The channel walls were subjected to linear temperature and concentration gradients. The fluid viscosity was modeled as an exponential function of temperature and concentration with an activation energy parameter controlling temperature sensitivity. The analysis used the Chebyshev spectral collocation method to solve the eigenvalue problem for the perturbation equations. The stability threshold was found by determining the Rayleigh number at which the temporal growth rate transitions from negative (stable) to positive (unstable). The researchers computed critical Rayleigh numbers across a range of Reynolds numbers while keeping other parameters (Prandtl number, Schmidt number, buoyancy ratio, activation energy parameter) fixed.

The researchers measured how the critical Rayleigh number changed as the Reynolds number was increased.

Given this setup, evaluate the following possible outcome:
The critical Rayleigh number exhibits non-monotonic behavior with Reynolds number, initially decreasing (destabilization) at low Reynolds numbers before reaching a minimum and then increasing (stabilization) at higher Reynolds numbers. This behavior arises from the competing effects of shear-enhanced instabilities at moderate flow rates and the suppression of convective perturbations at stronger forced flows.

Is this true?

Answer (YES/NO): NO